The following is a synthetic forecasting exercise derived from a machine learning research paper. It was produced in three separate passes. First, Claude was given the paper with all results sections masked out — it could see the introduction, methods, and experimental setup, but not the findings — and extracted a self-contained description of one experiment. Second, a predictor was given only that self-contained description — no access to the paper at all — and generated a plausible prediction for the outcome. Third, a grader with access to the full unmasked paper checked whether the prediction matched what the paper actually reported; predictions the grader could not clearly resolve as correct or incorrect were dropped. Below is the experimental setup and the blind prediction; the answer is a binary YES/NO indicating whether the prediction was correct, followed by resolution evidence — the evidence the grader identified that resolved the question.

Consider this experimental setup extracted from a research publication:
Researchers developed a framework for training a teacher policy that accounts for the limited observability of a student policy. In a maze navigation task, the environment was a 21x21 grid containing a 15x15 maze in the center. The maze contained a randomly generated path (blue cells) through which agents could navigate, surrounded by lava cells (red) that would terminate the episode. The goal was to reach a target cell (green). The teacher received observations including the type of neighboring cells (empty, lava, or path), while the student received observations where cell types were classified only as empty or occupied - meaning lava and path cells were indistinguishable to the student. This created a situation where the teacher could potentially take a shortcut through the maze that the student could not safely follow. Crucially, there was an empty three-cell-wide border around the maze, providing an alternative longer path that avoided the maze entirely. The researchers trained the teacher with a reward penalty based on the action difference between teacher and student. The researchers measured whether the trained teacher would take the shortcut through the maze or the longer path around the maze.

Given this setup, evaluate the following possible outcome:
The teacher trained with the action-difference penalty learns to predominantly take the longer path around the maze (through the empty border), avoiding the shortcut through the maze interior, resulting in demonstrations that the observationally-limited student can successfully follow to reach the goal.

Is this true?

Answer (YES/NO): YES